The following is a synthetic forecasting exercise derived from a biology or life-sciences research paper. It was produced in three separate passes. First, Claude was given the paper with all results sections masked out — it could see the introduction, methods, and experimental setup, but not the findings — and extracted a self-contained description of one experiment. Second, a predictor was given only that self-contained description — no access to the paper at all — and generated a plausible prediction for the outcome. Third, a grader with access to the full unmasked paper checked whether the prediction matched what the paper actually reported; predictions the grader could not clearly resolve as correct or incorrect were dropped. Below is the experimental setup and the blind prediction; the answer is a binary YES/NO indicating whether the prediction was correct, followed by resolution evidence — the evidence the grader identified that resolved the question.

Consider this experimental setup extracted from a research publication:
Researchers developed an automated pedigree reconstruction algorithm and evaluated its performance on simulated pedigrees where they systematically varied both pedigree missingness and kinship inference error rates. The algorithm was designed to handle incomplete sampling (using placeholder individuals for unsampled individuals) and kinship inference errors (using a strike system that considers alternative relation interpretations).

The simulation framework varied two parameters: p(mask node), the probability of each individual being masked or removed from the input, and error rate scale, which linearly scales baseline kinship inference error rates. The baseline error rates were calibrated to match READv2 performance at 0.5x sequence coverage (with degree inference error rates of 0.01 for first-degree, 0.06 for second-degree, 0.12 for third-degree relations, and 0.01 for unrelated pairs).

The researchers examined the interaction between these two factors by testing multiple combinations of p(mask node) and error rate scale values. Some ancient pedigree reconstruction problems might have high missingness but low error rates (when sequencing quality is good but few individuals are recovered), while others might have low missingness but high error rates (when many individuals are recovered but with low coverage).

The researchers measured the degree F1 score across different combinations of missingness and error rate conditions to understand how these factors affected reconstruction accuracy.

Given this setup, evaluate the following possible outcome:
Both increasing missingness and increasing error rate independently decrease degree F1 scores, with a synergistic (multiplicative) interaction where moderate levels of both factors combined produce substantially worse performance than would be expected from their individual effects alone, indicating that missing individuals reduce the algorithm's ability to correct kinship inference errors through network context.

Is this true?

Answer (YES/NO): NO